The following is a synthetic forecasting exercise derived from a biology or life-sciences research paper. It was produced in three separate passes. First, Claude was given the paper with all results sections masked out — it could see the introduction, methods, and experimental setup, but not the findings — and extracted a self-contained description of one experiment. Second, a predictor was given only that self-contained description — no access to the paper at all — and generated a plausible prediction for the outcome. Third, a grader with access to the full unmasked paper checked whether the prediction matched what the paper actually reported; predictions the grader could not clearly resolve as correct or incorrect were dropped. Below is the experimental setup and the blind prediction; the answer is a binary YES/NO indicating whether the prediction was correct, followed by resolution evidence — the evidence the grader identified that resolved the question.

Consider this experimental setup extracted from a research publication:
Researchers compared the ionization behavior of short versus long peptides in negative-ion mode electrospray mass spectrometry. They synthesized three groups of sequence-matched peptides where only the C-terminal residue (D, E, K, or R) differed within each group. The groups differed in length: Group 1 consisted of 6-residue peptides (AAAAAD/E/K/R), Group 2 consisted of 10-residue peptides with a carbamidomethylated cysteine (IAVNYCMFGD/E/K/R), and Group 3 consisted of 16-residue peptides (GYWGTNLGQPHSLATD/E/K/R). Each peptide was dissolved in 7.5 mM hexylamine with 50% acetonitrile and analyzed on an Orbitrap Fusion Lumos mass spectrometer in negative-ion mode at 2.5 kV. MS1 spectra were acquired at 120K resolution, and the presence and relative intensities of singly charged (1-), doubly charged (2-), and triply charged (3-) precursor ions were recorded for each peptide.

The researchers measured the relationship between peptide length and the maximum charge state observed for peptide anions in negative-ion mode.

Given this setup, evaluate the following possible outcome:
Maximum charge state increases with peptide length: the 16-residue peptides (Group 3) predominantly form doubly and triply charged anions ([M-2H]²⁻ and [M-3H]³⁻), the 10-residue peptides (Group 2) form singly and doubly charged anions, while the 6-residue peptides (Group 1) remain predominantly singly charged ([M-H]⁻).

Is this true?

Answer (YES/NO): NO